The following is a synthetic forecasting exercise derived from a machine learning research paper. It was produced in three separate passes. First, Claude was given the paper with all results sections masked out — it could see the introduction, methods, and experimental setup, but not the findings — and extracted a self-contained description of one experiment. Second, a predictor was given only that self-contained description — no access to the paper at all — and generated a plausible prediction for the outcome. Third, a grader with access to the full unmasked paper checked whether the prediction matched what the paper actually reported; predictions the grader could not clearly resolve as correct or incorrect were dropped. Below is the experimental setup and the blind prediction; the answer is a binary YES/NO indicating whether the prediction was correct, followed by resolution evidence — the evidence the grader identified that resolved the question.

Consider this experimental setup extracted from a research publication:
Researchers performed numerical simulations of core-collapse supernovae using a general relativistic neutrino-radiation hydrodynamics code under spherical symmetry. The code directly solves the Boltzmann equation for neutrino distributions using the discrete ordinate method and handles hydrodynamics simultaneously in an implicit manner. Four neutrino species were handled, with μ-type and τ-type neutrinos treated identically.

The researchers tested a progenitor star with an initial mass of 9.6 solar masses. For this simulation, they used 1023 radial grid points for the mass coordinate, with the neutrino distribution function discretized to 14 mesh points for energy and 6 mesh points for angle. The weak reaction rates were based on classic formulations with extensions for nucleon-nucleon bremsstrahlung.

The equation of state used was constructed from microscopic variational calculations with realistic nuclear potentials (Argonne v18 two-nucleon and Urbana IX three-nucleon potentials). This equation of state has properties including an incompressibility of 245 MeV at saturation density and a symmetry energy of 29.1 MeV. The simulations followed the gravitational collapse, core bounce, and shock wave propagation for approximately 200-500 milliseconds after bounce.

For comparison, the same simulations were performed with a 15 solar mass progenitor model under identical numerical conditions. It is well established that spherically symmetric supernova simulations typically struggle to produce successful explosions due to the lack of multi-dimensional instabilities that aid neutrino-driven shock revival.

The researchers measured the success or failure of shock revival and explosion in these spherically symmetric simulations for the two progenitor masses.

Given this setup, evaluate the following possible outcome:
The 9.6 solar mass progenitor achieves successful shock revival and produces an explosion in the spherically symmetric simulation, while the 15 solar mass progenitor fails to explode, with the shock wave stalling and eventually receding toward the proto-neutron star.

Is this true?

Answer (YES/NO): YES